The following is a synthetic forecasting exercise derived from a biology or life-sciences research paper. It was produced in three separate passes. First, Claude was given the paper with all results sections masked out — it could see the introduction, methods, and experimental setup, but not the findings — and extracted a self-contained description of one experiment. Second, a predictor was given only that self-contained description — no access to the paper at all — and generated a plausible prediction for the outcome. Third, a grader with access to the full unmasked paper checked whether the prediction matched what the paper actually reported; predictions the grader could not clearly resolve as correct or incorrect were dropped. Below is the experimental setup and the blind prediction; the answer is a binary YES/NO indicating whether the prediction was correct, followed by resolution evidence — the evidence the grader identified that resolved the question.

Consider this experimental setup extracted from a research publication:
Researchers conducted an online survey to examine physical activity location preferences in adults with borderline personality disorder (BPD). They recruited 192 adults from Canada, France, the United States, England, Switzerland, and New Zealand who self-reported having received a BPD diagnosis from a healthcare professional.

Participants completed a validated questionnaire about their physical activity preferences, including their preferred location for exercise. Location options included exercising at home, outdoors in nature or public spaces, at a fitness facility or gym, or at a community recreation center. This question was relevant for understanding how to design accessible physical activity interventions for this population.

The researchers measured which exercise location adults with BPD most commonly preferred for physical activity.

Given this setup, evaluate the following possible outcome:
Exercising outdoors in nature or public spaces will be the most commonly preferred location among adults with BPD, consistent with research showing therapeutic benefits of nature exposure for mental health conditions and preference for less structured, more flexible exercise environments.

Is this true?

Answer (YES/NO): YES